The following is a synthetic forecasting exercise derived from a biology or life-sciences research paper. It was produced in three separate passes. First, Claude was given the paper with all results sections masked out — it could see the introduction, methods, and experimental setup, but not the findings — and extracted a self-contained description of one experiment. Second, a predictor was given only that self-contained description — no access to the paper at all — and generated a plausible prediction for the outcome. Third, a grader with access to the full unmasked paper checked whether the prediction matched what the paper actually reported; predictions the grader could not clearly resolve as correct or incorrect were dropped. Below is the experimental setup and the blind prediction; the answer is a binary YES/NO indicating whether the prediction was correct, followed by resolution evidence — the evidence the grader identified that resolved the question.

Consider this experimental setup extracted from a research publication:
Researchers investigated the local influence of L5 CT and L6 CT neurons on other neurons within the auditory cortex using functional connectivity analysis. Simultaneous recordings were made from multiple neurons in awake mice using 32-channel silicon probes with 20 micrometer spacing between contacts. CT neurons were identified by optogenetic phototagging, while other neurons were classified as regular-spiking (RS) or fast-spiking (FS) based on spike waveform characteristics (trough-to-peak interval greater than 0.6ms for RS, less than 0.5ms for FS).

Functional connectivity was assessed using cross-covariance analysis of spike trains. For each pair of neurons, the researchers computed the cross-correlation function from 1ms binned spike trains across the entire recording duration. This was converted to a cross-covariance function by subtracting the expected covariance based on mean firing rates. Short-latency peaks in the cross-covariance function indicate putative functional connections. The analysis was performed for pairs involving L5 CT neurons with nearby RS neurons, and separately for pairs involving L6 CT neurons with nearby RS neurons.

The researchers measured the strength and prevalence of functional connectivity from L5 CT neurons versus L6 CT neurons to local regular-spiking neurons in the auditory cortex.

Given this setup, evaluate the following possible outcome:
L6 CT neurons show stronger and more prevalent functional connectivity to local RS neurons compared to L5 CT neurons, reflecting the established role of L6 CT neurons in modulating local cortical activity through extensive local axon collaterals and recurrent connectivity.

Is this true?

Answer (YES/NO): YES